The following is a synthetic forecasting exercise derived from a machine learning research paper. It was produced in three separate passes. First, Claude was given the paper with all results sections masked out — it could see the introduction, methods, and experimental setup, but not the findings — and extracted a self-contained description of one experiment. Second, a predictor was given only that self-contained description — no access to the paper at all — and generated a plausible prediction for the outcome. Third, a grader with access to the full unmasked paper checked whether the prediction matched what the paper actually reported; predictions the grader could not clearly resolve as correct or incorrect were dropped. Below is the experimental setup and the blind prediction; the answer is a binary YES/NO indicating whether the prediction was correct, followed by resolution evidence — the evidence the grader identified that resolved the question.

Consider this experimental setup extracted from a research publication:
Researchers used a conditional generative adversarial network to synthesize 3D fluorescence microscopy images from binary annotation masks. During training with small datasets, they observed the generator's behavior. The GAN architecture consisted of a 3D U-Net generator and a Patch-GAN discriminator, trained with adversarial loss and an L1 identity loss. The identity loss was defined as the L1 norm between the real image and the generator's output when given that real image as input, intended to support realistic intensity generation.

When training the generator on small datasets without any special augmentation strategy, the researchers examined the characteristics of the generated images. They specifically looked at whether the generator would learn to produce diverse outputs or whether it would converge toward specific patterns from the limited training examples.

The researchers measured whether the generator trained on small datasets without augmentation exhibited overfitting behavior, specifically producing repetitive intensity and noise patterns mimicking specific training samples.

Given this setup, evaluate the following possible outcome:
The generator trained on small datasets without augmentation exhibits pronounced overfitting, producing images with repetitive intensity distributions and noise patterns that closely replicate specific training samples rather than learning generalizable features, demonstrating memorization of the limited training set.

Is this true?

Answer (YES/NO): NO